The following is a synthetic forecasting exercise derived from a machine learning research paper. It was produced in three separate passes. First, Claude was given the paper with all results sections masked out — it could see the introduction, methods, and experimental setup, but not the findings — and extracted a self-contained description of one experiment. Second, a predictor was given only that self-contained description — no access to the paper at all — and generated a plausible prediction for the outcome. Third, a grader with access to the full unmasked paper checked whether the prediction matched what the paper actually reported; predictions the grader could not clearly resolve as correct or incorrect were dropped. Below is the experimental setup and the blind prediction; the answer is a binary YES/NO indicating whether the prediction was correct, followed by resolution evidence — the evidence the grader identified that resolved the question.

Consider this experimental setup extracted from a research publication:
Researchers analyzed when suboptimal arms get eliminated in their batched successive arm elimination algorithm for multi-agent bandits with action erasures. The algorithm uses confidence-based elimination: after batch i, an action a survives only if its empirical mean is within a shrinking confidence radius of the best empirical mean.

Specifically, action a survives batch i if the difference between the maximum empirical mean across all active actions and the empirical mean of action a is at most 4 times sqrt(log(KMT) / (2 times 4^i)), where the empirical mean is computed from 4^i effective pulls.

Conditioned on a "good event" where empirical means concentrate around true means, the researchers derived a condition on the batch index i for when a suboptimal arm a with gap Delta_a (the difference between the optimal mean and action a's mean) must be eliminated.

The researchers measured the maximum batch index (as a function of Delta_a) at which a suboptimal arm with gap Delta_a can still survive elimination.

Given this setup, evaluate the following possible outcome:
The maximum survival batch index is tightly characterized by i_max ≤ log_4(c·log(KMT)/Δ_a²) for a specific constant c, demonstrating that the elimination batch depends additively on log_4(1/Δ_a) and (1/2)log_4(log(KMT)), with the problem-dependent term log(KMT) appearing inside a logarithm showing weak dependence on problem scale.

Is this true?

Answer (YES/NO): NO